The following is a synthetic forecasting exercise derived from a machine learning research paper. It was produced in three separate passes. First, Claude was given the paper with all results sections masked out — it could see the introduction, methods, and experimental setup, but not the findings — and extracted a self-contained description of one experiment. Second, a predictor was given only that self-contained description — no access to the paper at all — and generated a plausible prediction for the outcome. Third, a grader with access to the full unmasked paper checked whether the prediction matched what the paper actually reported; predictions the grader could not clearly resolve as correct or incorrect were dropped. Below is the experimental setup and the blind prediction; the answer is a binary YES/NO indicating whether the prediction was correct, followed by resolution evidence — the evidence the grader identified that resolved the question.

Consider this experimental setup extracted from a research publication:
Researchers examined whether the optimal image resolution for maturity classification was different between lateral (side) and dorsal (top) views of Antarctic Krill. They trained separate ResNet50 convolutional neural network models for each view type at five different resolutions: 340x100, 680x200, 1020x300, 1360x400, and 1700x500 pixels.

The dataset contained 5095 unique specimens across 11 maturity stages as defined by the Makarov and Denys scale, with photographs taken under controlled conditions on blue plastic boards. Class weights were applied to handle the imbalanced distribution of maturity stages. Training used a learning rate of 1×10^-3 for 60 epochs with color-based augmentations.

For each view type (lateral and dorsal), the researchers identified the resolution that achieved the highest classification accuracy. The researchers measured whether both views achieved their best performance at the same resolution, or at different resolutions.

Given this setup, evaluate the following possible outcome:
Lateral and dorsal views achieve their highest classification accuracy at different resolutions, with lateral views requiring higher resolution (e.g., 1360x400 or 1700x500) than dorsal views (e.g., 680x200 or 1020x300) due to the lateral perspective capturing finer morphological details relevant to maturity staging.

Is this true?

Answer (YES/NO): YES